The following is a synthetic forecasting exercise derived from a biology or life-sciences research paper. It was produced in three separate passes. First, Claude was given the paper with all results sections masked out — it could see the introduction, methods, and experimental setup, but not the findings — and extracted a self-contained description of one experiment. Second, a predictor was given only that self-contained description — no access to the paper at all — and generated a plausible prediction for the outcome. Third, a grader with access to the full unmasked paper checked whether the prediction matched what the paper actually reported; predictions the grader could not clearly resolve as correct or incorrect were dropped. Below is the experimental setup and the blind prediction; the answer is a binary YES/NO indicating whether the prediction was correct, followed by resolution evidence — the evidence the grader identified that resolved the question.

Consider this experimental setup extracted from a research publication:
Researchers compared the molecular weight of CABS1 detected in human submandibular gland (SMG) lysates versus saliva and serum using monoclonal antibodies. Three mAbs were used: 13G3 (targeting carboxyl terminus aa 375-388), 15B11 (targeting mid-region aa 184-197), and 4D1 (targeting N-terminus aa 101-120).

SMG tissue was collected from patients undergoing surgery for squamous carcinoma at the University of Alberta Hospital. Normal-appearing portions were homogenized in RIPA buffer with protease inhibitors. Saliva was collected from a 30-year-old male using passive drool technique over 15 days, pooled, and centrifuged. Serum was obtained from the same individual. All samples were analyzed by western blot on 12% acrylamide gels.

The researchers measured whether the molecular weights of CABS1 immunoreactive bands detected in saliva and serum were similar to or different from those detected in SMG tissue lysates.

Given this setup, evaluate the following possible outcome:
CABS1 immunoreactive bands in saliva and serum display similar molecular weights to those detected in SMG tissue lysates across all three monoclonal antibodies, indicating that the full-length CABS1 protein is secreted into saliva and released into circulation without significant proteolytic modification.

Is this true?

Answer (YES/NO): NO